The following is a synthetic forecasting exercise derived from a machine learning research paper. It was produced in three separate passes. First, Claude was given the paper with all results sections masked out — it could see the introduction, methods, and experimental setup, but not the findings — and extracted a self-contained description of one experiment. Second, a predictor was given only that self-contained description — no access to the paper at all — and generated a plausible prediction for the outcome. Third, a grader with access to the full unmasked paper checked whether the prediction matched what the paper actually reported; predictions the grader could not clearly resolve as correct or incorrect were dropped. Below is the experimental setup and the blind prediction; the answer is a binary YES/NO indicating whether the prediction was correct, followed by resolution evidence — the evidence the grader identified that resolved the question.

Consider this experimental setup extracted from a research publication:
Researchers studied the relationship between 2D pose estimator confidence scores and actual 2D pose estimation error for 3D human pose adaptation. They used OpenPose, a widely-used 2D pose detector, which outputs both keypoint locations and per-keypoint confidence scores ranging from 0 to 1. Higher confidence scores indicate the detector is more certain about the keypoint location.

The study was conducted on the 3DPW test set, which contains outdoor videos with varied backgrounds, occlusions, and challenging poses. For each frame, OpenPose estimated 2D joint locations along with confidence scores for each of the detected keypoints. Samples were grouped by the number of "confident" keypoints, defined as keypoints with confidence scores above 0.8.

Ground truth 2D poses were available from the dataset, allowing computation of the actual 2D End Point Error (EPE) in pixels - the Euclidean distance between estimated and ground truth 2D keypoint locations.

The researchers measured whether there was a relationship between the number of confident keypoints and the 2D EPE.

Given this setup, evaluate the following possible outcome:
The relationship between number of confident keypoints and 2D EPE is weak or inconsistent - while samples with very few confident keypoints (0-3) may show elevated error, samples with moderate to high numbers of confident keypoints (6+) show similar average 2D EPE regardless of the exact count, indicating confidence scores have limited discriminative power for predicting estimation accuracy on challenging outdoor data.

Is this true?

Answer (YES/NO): NO